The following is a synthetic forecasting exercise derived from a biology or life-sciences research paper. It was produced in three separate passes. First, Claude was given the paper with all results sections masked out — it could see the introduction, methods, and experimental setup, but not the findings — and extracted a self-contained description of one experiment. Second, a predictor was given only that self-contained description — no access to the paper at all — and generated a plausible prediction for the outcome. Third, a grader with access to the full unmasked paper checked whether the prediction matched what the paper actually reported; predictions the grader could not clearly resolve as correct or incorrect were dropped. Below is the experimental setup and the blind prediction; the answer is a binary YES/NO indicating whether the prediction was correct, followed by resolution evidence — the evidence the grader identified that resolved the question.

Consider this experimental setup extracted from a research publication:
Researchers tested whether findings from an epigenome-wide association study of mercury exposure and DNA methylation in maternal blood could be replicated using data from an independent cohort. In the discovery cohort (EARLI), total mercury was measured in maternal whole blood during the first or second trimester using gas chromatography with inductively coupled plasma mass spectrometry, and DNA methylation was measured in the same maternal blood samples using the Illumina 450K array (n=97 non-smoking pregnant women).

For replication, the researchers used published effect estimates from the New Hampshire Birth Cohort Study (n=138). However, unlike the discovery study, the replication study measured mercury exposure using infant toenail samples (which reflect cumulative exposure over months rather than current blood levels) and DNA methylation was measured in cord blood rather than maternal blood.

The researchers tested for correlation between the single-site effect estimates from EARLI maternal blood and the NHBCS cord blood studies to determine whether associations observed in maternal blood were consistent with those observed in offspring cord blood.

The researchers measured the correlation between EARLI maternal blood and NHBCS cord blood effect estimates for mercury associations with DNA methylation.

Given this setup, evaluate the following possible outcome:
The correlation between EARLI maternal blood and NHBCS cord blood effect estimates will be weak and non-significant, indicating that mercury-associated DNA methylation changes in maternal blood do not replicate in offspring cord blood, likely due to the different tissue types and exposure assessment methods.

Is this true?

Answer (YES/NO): YES